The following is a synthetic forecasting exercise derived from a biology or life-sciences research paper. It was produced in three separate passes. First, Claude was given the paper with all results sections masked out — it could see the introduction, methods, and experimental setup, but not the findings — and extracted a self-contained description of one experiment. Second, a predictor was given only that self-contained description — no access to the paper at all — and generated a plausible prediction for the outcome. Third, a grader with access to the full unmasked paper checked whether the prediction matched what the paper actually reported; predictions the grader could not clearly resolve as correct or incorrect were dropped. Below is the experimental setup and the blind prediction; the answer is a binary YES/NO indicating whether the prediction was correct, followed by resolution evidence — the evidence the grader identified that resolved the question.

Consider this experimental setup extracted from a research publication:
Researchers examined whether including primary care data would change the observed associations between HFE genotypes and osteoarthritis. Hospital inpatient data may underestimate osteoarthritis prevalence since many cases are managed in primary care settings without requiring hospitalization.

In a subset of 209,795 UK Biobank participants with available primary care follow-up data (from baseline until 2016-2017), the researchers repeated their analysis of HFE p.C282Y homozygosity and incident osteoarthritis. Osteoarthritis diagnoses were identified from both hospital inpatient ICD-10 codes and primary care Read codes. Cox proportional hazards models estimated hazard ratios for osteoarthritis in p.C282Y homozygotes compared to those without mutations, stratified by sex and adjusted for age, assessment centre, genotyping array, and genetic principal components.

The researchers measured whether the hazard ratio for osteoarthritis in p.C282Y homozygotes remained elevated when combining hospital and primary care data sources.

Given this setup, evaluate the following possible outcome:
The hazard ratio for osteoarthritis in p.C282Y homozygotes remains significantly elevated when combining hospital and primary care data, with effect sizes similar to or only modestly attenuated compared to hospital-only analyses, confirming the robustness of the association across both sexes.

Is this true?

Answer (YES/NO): NO